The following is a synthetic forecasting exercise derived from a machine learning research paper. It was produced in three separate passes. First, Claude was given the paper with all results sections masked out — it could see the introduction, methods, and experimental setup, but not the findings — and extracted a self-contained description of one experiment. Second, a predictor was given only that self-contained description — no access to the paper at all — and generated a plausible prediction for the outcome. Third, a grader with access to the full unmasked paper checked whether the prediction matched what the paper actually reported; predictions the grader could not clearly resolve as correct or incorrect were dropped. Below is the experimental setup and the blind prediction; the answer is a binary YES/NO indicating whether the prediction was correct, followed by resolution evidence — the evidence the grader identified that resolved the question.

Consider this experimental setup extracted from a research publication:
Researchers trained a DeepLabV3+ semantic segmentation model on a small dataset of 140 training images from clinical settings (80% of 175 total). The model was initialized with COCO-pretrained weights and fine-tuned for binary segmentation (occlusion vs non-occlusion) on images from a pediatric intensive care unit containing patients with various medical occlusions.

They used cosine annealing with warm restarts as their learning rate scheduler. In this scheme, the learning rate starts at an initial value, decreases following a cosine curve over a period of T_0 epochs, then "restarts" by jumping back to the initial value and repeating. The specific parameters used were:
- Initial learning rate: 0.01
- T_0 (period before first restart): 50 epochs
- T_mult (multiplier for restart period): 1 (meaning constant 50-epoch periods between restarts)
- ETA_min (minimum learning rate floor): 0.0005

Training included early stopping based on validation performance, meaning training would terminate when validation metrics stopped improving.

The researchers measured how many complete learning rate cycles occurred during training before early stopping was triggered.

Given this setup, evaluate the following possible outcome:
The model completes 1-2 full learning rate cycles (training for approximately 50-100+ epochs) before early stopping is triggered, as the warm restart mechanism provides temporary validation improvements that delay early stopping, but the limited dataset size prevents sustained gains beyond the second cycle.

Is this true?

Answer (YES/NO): YES